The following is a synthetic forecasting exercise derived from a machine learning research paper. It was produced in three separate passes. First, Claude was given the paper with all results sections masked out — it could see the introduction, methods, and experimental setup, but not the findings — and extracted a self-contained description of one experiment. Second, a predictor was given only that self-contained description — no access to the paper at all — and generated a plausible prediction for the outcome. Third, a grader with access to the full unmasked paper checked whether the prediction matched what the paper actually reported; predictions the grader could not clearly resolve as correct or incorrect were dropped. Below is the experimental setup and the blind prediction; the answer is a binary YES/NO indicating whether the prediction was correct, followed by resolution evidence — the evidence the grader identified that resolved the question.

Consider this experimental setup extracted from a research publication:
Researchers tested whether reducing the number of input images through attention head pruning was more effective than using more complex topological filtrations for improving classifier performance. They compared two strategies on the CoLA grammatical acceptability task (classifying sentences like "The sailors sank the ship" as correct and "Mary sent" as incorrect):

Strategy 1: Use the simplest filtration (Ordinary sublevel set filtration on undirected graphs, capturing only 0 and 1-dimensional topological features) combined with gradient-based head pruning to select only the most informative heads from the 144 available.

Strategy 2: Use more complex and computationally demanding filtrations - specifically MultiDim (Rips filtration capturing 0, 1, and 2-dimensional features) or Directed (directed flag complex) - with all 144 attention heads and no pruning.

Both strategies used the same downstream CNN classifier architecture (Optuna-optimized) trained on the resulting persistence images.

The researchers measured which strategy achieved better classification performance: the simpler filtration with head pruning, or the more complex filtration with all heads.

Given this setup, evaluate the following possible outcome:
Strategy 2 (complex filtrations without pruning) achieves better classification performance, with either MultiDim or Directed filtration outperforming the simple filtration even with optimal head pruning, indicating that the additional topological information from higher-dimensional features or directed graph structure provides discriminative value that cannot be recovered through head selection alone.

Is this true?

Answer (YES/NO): NO